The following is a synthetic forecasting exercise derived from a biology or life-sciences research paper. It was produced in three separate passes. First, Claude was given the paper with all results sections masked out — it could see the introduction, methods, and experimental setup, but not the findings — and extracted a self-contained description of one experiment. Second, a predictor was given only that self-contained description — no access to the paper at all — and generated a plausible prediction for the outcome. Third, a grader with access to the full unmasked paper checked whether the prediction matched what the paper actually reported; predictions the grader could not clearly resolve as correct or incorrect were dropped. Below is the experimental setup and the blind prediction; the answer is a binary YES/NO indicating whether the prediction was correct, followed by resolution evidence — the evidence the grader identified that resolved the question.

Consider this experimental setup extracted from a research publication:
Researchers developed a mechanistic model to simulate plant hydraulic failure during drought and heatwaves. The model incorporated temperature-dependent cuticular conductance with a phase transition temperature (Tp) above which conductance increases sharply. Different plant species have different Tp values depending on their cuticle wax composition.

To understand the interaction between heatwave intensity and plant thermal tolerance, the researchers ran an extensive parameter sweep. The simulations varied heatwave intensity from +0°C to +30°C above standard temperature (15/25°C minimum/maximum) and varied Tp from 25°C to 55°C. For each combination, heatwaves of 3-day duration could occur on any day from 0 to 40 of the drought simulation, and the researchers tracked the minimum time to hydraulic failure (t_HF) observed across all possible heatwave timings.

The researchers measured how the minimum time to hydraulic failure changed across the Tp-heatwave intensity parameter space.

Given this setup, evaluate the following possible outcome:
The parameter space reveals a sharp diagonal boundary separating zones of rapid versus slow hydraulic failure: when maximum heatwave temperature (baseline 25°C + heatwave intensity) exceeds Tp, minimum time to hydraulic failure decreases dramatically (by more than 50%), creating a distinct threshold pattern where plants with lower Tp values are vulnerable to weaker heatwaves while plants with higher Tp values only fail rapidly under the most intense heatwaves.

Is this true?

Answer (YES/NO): NO